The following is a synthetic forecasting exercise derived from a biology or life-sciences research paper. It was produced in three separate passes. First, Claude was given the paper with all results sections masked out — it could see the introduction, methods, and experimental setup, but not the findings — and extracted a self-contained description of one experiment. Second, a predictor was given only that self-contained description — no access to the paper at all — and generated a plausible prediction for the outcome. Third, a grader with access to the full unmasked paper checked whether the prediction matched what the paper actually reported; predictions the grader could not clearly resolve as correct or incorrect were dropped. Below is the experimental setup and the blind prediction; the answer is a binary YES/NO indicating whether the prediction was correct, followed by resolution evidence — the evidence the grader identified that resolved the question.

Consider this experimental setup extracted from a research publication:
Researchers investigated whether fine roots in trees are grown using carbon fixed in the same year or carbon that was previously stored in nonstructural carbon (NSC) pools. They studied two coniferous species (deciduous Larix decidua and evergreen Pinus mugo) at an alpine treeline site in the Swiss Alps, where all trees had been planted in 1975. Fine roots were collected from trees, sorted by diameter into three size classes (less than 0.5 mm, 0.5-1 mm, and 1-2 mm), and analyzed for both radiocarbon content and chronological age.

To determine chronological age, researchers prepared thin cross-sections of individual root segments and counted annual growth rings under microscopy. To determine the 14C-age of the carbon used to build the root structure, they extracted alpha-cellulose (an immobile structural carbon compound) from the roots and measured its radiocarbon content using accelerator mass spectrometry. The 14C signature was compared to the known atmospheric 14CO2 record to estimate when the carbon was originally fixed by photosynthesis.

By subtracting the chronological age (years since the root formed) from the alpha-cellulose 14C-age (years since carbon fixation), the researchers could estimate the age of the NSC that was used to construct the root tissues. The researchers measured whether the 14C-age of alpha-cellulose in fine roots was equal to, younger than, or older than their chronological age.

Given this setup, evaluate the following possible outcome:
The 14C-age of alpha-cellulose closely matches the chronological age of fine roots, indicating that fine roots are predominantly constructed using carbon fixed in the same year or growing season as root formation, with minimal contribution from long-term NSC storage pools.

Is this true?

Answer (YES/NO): NO